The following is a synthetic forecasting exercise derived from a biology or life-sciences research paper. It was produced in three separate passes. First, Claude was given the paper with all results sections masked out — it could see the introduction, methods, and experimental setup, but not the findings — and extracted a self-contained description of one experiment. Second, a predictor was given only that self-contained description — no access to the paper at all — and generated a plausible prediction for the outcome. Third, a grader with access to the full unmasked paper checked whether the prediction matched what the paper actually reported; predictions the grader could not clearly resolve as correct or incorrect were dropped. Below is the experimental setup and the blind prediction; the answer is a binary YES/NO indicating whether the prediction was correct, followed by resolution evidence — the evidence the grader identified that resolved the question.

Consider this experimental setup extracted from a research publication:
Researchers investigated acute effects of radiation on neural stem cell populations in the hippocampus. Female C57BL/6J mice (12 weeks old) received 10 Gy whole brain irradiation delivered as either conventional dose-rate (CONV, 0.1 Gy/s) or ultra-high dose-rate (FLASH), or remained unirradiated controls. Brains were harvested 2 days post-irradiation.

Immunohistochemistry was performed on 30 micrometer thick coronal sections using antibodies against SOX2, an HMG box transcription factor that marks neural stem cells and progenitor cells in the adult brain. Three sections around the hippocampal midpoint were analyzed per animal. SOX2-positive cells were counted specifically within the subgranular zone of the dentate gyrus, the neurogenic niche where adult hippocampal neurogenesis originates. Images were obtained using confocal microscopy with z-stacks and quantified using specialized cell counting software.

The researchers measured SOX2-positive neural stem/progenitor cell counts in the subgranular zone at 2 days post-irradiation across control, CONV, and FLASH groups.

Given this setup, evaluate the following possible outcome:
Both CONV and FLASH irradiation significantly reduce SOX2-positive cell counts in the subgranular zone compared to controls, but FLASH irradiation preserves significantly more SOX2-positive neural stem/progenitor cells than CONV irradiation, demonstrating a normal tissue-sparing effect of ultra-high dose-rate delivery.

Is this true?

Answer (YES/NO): NO